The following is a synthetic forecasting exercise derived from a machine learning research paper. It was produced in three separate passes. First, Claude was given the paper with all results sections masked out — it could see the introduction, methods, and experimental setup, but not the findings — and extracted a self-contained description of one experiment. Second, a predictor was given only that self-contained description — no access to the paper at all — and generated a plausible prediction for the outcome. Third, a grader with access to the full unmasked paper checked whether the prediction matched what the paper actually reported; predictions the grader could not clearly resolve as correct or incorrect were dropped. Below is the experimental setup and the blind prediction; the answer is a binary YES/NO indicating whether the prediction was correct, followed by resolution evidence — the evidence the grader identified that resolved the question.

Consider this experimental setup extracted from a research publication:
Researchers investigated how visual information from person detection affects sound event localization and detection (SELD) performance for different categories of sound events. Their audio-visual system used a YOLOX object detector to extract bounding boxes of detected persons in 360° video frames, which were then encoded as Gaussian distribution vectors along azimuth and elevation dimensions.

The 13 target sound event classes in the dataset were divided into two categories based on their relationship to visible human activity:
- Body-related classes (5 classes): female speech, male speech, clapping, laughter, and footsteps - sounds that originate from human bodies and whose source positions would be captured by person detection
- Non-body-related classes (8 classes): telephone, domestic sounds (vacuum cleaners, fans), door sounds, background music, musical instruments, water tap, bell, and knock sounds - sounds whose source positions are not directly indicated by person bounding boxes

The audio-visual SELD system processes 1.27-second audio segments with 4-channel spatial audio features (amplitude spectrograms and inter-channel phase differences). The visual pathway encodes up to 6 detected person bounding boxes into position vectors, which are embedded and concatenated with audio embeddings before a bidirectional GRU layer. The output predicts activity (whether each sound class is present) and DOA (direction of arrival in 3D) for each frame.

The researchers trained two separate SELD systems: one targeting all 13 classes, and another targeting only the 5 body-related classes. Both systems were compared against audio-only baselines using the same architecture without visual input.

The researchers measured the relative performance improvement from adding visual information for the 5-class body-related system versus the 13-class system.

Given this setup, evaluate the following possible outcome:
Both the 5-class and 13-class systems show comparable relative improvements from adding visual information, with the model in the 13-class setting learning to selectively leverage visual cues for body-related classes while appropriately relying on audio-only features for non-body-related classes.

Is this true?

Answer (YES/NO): NO